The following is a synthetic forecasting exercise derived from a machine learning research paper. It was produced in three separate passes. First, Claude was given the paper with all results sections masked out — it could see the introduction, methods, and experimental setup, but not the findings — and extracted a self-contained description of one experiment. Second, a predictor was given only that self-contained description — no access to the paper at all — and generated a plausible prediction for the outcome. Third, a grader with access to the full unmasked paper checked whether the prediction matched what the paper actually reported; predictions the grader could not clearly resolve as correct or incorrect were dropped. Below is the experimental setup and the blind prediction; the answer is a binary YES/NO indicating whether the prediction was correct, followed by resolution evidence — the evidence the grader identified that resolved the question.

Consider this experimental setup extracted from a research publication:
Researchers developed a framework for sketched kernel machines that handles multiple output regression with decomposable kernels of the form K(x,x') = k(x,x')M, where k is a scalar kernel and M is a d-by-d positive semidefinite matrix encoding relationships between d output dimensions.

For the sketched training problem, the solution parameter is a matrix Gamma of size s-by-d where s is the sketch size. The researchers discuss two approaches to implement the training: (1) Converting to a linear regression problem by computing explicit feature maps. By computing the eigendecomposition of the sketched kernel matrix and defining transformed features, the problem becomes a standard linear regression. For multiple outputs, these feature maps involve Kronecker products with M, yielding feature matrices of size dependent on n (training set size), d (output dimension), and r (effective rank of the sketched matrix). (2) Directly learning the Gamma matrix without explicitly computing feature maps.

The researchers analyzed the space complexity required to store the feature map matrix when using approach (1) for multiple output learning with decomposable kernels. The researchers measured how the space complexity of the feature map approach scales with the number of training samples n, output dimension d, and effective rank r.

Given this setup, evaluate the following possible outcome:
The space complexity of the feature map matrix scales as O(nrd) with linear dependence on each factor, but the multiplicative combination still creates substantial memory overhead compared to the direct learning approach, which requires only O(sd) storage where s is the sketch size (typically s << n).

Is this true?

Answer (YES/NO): NO